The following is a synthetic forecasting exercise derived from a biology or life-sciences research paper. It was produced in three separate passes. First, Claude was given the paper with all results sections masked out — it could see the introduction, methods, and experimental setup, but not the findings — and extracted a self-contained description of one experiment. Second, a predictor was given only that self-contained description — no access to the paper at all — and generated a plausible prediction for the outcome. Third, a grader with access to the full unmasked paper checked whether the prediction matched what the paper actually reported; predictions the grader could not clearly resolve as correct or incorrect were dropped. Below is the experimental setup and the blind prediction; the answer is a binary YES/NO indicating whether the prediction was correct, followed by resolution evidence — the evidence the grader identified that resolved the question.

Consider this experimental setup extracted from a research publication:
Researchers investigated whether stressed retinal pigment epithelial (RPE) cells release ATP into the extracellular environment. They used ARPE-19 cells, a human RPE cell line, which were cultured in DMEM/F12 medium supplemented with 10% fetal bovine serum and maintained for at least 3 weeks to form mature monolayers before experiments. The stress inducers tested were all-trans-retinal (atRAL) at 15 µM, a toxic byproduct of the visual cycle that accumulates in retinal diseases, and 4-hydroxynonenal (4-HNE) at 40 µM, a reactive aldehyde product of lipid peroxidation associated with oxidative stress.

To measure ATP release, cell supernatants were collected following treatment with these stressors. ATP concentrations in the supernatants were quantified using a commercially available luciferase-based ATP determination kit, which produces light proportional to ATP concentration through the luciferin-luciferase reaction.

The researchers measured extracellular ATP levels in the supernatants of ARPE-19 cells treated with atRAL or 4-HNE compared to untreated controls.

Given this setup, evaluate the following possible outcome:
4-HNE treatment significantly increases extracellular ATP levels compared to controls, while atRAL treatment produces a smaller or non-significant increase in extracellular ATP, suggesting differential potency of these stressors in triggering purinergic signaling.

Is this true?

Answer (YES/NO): NO